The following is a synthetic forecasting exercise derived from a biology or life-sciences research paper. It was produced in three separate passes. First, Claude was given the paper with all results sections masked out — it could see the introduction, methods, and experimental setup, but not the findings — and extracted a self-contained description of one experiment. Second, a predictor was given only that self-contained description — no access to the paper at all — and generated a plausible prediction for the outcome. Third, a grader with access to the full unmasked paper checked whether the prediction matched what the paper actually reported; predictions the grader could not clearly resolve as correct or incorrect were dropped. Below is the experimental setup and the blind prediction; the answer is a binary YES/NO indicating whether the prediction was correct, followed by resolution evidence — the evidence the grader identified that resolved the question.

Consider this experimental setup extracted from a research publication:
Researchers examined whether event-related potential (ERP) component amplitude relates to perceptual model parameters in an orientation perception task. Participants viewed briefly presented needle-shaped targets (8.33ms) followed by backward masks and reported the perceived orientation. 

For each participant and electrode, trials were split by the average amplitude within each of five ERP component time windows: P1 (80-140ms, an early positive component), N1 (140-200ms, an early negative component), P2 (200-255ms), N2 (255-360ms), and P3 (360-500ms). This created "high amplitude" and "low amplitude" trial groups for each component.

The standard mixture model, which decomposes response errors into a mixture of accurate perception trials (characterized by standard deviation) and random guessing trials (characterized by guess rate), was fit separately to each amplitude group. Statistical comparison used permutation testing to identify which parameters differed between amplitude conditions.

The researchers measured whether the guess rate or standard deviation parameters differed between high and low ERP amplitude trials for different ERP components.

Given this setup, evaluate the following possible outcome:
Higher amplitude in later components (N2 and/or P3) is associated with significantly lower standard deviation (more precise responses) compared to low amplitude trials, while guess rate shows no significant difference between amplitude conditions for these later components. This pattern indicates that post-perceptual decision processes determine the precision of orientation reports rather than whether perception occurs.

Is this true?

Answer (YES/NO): NO